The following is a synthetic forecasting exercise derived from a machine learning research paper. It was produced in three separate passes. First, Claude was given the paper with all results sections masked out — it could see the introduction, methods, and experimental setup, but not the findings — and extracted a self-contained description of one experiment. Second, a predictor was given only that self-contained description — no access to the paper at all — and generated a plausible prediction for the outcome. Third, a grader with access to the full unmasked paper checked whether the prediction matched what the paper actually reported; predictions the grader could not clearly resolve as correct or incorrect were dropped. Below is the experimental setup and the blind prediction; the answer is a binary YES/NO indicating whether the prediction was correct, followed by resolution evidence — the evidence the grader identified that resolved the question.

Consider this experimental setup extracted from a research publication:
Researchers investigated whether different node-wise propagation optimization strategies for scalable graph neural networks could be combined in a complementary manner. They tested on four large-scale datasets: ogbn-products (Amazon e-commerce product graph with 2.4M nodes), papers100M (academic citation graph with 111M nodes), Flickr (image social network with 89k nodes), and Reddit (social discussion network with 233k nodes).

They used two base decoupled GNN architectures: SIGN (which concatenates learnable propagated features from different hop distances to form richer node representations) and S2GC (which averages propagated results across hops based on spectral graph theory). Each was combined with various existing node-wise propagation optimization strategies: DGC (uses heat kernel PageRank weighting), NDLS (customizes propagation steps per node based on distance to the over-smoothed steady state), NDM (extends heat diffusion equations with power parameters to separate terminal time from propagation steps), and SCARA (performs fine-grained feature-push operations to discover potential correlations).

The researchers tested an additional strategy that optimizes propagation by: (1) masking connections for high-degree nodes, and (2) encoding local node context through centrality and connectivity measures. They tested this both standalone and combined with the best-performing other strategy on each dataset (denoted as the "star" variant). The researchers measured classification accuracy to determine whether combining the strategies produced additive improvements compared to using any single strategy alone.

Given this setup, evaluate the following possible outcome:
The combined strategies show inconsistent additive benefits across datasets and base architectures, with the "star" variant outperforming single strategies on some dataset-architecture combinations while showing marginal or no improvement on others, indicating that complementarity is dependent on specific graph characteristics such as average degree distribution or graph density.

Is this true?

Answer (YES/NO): NO